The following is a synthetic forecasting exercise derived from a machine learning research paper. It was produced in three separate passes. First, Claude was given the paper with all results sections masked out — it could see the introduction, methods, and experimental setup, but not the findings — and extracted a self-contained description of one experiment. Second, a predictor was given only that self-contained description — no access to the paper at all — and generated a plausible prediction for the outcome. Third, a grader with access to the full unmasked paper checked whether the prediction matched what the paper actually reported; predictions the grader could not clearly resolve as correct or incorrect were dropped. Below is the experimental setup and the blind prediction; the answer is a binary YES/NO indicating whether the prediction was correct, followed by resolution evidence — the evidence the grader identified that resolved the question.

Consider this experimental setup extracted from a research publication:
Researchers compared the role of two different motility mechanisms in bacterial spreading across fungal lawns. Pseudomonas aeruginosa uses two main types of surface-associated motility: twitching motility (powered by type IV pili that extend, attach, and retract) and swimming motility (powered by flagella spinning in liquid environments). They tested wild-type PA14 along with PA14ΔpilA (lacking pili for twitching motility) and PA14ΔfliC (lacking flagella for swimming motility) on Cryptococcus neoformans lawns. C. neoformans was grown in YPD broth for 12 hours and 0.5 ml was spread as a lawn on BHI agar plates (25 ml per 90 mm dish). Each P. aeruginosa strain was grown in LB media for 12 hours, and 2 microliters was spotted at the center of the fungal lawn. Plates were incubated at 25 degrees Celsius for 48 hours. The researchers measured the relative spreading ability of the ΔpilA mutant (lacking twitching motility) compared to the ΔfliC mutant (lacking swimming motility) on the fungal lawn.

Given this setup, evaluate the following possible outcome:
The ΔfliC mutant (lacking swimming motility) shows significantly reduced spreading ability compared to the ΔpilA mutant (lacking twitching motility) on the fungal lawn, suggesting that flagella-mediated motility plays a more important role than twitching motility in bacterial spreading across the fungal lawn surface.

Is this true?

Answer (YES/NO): YES